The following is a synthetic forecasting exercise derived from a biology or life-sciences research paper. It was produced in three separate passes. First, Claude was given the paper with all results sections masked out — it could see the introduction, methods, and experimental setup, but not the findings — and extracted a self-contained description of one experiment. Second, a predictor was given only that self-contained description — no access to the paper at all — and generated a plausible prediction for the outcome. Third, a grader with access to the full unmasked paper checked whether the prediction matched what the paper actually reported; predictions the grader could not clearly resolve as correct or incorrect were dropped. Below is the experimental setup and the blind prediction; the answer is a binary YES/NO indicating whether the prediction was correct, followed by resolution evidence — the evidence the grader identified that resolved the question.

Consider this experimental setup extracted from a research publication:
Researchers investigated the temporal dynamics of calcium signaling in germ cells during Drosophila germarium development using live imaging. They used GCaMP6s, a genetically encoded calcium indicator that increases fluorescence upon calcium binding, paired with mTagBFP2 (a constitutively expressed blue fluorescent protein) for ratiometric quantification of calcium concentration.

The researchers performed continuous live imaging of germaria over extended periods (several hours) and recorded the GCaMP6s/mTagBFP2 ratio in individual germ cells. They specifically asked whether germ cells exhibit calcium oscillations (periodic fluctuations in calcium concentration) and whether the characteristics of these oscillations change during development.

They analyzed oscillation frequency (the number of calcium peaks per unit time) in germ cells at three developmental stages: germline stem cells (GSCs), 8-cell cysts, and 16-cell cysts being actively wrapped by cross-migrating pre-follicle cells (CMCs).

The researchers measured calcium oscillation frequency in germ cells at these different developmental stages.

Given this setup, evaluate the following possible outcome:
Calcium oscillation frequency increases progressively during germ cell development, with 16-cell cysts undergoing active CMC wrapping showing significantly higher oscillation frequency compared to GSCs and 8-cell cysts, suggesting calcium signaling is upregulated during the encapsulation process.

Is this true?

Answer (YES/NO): NO